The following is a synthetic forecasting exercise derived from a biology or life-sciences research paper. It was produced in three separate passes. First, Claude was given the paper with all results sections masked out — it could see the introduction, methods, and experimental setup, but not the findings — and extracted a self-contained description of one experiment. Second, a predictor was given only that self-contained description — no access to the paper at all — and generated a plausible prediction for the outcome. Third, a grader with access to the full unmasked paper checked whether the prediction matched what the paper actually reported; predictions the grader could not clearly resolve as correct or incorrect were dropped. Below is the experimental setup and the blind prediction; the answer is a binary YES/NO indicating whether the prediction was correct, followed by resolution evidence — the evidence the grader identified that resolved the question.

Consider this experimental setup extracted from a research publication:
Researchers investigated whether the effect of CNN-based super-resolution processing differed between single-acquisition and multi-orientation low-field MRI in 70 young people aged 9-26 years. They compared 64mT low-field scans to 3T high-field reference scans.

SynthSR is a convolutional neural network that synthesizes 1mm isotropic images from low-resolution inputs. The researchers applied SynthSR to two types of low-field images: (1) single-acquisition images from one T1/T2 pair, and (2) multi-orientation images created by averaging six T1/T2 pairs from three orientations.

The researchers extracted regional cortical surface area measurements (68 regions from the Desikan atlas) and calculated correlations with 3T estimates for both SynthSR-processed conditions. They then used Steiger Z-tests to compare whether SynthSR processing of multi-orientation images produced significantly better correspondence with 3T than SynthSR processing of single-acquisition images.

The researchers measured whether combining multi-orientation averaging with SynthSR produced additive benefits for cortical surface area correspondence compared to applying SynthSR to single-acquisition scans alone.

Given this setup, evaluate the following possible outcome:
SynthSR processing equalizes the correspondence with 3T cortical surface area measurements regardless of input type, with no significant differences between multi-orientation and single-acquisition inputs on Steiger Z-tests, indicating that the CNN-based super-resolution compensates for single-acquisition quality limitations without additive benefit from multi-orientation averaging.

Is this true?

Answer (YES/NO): NO